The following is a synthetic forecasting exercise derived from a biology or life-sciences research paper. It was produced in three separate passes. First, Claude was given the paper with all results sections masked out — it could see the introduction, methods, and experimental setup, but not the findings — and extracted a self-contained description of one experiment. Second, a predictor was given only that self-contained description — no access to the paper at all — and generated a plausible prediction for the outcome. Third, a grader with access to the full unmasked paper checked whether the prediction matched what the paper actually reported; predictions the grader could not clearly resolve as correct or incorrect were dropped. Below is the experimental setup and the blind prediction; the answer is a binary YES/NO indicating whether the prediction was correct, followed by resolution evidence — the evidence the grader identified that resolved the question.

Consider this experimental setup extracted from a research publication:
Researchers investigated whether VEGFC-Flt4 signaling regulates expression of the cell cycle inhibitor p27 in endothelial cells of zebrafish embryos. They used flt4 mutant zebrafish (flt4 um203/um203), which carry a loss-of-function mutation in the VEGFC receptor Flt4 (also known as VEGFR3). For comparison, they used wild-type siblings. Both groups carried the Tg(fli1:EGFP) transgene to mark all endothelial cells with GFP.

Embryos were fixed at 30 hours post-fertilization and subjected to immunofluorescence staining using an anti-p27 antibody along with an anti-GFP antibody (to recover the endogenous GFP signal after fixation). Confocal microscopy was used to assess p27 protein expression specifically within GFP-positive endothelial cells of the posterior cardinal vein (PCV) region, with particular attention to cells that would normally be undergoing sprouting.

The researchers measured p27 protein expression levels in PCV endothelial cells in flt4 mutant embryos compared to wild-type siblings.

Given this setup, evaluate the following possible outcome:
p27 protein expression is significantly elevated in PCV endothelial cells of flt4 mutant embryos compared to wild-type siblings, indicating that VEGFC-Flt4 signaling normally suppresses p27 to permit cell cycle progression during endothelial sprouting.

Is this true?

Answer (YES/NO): NO